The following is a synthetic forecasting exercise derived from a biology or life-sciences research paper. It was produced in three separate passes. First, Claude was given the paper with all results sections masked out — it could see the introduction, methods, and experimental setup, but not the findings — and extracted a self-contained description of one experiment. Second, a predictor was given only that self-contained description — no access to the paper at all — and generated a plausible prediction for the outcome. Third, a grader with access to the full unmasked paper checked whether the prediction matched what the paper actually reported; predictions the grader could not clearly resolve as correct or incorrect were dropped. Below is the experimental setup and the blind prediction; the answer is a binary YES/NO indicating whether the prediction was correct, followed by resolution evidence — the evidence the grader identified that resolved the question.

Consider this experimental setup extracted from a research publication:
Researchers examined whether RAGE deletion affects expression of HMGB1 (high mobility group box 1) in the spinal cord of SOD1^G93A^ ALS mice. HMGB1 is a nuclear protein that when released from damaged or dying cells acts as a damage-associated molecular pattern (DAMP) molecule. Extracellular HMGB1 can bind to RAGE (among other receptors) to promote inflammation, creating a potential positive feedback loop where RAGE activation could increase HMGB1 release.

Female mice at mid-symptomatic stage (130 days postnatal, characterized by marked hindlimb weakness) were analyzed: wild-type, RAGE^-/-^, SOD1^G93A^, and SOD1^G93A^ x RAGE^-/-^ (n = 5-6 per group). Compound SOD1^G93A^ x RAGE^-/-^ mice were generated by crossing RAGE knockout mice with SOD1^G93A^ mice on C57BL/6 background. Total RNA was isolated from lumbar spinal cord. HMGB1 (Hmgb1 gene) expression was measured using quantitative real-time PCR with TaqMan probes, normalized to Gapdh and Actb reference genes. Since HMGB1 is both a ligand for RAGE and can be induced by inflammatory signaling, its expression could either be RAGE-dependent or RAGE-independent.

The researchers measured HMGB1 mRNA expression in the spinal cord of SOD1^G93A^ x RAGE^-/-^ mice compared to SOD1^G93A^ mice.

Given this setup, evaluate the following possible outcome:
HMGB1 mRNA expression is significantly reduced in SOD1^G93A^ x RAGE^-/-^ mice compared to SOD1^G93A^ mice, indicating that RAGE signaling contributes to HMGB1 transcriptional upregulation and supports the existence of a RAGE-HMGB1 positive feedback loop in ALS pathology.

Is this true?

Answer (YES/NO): YES